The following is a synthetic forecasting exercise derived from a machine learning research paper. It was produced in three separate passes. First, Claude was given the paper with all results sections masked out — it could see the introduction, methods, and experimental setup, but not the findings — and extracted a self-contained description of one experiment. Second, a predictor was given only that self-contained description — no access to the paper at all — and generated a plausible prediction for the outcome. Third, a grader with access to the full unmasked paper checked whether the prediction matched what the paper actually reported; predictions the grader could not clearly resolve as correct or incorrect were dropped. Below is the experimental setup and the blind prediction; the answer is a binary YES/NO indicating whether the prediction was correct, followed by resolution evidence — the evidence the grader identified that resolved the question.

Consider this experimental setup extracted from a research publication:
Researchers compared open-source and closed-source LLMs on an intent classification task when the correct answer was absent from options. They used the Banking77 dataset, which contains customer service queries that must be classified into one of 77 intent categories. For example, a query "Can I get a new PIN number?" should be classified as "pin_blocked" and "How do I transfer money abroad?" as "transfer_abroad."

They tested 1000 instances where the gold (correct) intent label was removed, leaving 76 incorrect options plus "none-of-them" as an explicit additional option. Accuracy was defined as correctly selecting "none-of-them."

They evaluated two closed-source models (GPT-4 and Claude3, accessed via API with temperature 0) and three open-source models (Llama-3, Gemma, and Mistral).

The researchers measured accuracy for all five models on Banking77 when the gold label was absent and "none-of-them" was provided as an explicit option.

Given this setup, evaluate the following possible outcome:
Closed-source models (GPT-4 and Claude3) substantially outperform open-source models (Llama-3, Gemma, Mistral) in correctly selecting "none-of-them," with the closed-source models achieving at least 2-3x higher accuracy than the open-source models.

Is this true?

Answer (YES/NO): NO